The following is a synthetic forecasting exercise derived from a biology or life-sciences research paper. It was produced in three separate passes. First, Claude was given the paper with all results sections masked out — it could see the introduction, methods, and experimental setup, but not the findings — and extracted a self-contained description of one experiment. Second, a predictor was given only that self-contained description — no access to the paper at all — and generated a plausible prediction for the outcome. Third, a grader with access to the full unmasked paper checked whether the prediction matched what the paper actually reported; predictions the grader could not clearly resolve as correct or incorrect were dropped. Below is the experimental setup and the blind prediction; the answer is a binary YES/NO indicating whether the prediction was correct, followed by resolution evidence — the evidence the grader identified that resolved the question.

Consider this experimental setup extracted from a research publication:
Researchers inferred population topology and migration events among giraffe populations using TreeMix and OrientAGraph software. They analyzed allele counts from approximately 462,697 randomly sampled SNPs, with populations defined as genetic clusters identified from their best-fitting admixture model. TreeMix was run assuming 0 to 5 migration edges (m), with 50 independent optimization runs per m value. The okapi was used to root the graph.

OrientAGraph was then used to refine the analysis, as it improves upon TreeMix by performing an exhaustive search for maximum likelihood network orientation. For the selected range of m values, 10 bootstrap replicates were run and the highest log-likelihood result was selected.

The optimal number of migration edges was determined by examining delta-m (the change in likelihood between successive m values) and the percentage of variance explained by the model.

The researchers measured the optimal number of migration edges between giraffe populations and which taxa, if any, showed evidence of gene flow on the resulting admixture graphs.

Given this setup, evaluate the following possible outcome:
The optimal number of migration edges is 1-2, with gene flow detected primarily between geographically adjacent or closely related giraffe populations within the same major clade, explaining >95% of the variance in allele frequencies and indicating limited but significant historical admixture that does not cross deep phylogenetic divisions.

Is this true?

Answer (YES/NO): NO